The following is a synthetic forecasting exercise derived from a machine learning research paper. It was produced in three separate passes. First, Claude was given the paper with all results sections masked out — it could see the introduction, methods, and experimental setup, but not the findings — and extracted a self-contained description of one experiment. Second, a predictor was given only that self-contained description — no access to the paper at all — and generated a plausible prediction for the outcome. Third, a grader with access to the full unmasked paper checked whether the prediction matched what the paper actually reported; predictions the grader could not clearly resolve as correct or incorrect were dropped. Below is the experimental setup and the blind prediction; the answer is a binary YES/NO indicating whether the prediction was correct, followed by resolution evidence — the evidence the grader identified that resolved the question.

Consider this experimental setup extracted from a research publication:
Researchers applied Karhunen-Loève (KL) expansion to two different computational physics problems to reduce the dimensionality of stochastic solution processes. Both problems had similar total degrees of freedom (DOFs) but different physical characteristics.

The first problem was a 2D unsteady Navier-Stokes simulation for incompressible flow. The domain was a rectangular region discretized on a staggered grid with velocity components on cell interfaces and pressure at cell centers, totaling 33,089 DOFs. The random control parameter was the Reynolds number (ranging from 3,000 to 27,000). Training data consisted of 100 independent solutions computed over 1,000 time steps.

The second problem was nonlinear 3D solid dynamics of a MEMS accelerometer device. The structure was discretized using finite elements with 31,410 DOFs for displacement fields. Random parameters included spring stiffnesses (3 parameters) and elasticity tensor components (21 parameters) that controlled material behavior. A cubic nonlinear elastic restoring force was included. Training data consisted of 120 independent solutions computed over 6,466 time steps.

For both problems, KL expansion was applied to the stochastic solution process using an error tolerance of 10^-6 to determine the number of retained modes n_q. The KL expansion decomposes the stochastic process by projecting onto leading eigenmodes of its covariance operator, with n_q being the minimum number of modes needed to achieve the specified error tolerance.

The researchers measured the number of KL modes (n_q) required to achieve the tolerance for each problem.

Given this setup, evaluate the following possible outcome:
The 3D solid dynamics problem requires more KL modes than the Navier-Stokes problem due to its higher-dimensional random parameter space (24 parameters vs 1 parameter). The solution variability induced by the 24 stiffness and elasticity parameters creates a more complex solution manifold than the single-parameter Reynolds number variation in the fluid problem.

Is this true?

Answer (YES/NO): YES